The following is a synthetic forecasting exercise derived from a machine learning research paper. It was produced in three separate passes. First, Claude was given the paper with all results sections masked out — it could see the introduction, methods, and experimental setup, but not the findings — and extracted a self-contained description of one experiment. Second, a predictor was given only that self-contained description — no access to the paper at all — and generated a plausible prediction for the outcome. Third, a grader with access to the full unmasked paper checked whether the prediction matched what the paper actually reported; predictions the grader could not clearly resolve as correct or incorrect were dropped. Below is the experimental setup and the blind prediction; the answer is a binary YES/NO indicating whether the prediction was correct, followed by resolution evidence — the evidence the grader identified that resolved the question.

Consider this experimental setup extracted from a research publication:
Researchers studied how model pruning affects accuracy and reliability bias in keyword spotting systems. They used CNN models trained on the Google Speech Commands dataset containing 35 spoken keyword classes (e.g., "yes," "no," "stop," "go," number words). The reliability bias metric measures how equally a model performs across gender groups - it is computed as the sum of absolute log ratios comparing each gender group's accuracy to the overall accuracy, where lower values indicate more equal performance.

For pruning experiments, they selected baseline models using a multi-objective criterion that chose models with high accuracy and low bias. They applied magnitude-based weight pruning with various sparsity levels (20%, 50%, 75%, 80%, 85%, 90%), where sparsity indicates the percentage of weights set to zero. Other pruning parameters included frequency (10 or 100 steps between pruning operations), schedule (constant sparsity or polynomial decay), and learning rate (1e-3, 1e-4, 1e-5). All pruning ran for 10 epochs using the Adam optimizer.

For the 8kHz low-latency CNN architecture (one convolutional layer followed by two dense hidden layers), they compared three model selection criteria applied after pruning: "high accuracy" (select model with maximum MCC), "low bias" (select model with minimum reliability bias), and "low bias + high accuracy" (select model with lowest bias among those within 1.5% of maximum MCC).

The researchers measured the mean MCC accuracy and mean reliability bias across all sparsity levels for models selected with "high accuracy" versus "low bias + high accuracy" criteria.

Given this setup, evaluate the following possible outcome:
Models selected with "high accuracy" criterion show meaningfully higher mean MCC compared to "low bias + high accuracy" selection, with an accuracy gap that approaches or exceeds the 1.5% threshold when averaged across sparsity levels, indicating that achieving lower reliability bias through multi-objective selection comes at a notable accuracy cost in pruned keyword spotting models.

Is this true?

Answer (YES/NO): NO